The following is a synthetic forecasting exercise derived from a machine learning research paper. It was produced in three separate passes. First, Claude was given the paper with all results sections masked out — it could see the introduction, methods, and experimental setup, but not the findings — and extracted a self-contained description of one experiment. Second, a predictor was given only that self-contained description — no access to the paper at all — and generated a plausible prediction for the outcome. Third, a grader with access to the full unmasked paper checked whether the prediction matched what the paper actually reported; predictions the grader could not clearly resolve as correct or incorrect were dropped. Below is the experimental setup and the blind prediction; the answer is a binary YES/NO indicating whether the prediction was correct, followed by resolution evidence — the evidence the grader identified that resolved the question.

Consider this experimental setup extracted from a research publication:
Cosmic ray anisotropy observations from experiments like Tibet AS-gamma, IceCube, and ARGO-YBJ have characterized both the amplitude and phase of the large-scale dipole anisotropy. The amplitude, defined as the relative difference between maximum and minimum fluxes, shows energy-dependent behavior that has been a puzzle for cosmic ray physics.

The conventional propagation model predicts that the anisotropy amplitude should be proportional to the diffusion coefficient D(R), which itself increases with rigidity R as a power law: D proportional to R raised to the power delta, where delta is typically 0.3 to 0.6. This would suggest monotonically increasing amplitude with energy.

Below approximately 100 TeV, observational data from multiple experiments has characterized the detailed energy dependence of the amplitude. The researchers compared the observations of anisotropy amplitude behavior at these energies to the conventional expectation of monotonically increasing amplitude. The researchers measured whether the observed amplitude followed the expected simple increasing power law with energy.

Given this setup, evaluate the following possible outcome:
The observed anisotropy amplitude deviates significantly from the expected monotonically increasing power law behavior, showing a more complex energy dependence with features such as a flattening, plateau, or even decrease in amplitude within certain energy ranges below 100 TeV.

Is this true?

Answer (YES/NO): YES